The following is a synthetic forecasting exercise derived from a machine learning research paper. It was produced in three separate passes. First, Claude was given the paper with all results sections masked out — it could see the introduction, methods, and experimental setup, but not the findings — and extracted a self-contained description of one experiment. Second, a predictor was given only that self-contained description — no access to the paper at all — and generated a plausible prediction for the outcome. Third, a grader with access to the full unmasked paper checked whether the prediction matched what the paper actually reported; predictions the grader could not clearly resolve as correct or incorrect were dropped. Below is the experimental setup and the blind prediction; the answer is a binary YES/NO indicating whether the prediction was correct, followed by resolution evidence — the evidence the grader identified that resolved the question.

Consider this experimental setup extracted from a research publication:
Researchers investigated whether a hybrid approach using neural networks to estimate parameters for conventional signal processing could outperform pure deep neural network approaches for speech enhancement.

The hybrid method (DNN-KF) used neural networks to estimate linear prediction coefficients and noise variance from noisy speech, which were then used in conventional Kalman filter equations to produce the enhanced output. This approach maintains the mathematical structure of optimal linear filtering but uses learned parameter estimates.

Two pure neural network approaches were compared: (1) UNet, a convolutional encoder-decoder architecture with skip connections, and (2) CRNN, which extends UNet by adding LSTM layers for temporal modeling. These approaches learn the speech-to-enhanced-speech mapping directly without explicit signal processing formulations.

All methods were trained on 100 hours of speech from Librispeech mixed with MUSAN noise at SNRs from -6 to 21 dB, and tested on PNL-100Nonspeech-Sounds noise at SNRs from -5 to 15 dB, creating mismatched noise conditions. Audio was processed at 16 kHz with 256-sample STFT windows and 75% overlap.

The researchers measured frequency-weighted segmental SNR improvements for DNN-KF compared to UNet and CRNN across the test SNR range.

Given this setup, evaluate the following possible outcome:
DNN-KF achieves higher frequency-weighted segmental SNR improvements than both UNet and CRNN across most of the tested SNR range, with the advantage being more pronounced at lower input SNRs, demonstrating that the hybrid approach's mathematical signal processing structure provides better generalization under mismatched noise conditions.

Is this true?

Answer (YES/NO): NO